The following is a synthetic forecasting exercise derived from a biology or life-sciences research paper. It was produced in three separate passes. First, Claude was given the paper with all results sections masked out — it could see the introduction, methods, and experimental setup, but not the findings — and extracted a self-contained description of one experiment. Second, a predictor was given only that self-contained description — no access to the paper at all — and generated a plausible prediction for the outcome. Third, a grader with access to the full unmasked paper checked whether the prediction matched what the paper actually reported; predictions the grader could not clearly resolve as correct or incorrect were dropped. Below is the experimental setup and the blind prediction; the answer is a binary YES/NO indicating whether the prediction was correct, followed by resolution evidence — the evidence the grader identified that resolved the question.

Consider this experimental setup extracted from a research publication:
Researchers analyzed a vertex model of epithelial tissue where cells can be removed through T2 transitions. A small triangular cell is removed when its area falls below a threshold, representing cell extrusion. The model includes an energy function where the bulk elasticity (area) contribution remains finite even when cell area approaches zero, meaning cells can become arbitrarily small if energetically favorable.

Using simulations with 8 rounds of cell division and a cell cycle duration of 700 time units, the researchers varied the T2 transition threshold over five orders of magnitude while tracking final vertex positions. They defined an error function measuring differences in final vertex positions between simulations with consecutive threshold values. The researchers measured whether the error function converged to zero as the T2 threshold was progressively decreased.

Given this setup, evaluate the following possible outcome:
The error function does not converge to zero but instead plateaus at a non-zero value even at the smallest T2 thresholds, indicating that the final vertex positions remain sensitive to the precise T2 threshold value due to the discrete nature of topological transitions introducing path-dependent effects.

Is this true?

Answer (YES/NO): NO